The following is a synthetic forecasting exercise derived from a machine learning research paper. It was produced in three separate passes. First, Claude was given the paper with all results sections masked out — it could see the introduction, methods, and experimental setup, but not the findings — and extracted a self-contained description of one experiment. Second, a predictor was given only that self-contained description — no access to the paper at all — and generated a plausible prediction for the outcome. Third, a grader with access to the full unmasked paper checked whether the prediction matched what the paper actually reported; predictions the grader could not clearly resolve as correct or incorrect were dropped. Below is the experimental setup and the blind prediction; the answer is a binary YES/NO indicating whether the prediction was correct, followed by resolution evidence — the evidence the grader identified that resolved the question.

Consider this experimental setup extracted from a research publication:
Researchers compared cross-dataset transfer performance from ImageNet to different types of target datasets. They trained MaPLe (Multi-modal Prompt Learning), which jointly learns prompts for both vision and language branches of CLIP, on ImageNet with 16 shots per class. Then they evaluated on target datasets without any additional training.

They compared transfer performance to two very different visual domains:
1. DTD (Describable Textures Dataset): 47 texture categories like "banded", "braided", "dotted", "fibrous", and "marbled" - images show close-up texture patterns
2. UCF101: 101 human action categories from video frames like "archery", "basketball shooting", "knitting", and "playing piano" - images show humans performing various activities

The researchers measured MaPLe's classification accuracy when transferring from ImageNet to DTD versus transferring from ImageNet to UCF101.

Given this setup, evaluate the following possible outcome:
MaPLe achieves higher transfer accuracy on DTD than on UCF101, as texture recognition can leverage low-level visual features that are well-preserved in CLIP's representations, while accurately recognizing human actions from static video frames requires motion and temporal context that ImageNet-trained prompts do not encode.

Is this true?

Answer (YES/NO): NO